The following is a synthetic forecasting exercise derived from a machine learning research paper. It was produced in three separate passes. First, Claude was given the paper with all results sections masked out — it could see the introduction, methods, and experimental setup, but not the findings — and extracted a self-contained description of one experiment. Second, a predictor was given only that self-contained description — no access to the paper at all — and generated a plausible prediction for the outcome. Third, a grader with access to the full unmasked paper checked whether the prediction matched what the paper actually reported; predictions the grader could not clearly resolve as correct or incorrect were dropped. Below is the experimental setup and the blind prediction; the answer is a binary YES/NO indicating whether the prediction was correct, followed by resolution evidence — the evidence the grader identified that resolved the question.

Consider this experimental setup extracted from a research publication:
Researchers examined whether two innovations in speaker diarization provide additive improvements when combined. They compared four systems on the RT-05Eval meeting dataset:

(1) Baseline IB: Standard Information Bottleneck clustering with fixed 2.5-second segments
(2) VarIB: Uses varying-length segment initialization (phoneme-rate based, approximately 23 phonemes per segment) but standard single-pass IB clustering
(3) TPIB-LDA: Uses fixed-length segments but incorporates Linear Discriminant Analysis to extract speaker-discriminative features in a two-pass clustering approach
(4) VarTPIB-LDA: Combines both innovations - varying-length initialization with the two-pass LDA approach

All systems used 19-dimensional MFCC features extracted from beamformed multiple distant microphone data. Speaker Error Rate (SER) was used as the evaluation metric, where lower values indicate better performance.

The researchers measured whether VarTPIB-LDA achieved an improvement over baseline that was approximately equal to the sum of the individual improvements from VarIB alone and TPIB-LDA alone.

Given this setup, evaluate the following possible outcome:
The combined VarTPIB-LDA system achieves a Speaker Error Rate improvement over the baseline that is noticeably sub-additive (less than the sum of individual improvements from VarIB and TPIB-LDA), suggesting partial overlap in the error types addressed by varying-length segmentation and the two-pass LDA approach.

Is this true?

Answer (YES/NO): YES